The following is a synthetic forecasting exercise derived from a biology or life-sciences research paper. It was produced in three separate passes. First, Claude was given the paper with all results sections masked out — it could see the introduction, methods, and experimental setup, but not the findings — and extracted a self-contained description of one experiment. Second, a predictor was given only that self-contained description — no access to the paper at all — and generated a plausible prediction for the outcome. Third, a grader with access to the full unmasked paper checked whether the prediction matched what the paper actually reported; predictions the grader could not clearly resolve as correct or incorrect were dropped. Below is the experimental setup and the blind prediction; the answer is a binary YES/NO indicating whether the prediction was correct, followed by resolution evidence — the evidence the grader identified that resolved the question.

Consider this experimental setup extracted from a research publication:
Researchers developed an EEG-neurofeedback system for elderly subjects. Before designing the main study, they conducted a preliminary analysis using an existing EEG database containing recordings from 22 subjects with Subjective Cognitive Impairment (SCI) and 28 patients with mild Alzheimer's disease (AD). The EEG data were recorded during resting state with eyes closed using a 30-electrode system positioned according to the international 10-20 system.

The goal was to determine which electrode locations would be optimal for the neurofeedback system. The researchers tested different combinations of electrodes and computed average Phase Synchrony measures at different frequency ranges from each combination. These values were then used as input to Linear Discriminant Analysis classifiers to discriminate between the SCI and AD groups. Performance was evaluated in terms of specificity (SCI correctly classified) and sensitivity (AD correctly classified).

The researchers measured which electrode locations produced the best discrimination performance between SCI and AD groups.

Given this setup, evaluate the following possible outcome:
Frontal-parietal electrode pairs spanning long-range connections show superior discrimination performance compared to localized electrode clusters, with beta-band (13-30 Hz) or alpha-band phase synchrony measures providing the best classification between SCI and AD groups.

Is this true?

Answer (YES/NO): NO